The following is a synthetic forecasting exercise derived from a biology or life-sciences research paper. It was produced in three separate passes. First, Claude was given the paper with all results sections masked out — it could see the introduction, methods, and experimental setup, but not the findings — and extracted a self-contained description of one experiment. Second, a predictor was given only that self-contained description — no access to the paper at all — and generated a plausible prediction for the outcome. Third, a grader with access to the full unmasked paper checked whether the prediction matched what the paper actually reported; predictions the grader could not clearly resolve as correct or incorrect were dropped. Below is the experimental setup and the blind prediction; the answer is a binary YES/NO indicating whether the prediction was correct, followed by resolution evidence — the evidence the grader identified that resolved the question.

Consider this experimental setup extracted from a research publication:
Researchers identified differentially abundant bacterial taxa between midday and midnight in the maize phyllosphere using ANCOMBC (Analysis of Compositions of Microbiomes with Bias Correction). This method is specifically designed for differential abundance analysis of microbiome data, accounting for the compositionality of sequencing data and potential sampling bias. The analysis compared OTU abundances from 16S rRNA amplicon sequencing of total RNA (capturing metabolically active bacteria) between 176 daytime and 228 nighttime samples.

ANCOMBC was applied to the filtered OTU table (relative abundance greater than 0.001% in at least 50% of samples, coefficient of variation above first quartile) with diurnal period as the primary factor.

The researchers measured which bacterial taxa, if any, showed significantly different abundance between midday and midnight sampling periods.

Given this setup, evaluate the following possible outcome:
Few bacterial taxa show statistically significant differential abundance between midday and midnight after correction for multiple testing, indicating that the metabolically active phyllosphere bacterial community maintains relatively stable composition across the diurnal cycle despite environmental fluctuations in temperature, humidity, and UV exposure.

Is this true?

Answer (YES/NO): NO